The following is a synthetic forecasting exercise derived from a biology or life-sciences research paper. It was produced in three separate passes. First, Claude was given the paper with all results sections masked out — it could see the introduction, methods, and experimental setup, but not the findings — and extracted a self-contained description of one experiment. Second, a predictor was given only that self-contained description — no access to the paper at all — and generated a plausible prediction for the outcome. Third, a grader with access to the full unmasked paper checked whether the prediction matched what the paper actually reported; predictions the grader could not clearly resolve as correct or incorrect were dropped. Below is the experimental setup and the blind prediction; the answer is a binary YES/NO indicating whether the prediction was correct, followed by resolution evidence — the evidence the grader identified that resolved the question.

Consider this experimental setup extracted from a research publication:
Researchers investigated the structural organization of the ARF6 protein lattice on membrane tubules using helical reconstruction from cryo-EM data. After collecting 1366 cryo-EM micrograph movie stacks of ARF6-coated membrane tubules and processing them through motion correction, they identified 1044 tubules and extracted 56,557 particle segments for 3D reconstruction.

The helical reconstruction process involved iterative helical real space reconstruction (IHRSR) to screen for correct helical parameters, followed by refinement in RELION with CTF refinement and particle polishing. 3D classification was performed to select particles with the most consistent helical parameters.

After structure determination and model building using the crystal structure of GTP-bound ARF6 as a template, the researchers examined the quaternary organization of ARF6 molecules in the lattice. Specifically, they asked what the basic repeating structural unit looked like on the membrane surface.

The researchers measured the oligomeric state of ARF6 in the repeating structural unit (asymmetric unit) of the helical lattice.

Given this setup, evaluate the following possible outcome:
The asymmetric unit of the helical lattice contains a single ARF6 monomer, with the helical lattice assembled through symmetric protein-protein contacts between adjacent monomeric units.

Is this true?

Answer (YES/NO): NO